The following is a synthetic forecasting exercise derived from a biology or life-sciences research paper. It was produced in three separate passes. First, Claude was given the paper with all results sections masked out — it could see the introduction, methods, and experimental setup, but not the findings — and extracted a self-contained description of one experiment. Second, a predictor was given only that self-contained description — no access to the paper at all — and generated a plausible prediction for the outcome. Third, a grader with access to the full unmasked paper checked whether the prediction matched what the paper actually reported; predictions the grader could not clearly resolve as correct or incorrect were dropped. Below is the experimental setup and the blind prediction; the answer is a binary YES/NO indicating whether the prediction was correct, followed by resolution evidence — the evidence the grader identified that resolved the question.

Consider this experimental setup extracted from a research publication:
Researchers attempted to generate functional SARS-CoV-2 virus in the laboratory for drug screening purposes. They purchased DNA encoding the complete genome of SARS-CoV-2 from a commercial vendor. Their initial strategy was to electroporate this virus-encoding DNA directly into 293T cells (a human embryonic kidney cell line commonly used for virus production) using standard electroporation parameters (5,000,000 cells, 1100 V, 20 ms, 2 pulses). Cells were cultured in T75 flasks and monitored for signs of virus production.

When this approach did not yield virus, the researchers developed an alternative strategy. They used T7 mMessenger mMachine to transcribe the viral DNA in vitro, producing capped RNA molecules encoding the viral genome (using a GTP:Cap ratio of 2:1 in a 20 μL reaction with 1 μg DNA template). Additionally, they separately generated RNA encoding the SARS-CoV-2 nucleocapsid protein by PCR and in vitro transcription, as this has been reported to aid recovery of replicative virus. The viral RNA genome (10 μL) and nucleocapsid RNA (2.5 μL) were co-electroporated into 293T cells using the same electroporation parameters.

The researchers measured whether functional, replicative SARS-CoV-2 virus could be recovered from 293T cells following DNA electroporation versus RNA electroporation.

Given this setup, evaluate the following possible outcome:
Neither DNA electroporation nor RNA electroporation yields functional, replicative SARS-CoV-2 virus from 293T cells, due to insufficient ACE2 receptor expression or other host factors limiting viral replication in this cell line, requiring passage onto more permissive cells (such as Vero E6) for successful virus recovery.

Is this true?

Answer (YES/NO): NO